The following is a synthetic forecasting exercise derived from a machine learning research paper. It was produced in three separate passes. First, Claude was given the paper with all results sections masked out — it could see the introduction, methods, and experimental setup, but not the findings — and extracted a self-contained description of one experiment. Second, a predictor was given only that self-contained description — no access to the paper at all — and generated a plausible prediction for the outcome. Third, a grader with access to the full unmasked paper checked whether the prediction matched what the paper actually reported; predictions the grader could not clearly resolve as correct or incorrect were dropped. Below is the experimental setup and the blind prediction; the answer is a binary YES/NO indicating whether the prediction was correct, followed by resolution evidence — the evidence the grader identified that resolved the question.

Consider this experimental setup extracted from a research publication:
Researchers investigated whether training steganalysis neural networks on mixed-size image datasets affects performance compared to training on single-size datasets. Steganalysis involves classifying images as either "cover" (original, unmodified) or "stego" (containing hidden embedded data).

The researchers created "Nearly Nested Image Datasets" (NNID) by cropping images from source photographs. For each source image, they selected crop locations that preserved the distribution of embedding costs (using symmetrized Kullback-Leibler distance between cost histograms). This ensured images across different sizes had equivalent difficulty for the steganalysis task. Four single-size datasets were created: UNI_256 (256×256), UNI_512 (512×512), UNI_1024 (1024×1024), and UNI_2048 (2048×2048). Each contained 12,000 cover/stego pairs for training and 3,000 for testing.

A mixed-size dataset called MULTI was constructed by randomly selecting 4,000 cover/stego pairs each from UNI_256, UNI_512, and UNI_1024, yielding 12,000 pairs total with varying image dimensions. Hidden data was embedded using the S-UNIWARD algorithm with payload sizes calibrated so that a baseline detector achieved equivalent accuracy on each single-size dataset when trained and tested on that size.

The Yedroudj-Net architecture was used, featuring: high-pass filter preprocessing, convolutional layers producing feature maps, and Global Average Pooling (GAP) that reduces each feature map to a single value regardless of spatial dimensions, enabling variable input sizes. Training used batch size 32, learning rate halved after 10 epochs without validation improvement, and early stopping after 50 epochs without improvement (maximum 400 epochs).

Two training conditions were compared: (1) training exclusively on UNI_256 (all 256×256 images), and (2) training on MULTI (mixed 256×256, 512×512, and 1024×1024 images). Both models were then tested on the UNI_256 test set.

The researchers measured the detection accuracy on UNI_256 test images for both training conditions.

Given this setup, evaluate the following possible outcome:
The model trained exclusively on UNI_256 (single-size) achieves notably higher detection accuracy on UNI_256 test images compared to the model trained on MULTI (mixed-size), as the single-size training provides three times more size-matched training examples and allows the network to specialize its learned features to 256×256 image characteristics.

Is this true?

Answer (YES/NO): YES